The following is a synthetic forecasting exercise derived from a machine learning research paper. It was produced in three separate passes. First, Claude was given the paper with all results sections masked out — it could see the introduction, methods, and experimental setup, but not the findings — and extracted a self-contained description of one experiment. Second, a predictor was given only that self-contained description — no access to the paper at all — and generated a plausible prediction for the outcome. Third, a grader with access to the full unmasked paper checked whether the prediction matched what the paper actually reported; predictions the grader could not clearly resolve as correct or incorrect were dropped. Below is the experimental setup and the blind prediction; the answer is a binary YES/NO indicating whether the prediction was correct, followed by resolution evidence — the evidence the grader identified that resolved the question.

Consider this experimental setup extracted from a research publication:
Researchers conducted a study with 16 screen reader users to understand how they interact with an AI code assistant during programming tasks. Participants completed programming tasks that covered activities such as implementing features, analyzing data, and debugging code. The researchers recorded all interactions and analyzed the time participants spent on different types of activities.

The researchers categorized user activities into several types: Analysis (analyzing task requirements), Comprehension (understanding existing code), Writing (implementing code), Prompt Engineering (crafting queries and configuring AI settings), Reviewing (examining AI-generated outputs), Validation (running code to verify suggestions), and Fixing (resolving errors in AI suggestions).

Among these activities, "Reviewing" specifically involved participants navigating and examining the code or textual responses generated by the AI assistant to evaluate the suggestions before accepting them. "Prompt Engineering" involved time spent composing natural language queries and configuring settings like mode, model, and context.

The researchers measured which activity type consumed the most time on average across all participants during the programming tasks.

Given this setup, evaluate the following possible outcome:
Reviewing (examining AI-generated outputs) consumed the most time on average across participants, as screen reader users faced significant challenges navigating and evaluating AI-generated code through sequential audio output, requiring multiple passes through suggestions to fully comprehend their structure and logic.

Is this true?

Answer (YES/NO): YES